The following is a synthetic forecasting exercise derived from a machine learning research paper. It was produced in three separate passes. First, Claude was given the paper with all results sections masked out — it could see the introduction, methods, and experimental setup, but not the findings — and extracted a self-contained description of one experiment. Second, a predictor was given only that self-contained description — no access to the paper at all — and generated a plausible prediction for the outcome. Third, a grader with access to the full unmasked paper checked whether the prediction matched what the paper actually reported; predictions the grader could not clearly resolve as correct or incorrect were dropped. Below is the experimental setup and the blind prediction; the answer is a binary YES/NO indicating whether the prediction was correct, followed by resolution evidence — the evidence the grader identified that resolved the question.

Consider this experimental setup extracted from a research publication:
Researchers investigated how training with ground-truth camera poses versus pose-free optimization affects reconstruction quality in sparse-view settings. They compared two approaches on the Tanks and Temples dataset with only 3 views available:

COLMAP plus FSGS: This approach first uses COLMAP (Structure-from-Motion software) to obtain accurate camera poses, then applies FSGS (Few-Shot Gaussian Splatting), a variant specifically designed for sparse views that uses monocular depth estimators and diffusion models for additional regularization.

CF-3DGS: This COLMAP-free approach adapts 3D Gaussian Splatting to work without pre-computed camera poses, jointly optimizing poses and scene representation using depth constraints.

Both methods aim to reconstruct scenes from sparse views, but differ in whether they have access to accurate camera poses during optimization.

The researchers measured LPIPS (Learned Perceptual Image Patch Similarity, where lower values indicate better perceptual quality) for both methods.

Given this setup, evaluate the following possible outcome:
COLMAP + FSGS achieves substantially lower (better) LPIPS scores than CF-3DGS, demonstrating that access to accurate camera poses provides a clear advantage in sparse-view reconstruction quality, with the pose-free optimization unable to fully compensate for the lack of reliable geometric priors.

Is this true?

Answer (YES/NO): YES